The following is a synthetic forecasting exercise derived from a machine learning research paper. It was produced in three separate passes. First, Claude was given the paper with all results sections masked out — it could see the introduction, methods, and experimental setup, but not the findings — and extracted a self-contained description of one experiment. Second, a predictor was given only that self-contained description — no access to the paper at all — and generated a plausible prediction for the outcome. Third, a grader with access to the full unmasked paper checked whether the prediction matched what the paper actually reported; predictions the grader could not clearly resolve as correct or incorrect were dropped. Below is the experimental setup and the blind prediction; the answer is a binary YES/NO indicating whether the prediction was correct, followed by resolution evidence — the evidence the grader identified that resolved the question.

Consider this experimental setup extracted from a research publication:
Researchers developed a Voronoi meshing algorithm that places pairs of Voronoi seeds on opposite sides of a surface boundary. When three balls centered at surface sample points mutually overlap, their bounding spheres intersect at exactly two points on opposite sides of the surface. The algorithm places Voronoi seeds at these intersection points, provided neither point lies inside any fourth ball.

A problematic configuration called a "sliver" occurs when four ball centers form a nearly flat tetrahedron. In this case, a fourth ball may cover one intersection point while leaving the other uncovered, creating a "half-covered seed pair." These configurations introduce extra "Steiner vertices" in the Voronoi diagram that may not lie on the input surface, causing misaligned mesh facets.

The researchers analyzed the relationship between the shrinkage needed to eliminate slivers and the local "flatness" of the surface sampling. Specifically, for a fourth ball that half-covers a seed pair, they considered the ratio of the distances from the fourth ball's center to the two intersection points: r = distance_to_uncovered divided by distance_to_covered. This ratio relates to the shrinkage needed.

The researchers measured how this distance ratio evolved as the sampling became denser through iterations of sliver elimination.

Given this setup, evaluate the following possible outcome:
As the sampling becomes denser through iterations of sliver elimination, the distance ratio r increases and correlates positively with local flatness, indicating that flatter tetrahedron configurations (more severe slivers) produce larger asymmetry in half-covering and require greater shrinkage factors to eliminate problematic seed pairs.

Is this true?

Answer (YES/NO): NO